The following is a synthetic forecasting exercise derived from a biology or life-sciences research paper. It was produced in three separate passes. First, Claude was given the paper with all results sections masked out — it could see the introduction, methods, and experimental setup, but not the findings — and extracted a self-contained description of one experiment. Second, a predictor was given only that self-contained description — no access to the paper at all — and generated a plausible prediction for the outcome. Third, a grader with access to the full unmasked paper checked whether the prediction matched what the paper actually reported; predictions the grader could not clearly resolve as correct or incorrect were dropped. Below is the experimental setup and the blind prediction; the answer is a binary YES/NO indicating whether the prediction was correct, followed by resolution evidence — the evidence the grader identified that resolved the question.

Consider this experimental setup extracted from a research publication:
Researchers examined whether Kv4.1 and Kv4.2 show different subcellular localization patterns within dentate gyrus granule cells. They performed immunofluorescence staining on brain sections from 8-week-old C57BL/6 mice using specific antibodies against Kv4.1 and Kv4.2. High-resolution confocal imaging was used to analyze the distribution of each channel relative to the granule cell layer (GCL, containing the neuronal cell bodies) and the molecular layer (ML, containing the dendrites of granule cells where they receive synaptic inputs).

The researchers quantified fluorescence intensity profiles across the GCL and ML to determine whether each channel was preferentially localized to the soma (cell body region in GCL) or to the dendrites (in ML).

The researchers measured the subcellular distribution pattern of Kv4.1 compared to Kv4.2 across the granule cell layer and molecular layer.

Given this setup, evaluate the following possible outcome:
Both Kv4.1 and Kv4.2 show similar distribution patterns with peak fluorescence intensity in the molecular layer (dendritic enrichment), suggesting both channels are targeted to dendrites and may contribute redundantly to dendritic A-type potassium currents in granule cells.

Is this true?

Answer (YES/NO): NO